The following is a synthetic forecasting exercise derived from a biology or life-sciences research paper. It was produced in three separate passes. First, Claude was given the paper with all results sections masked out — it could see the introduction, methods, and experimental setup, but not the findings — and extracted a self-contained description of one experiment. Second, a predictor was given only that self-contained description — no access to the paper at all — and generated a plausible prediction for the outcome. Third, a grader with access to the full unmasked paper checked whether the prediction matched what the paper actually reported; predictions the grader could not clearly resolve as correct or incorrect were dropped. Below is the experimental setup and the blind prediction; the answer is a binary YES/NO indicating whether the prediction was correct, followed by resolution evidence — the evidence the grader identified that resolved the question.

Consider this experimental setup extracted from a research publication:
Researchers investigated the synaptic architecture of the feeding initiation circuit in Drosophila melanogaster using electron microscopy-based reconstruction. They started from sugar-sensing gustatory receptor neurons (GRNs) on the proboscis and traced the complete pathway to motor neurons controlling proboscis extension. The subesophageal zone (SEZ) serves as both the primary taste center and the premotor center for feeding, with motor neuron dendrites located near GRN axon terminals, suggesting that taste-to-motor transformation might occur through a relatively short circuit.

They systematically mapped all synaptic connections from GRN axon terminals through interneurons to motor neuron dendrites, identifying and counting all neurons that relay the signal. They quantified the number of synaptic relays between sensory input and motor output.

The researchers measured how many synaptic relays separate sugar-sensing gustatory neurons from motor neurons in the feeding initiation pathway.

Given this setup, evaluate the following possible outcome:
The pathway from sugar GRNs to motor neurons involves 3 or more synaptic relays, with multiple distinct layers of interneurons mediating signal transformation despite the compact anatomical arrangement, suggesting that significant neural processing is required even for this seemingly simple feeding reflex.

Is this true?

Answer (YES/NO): YES